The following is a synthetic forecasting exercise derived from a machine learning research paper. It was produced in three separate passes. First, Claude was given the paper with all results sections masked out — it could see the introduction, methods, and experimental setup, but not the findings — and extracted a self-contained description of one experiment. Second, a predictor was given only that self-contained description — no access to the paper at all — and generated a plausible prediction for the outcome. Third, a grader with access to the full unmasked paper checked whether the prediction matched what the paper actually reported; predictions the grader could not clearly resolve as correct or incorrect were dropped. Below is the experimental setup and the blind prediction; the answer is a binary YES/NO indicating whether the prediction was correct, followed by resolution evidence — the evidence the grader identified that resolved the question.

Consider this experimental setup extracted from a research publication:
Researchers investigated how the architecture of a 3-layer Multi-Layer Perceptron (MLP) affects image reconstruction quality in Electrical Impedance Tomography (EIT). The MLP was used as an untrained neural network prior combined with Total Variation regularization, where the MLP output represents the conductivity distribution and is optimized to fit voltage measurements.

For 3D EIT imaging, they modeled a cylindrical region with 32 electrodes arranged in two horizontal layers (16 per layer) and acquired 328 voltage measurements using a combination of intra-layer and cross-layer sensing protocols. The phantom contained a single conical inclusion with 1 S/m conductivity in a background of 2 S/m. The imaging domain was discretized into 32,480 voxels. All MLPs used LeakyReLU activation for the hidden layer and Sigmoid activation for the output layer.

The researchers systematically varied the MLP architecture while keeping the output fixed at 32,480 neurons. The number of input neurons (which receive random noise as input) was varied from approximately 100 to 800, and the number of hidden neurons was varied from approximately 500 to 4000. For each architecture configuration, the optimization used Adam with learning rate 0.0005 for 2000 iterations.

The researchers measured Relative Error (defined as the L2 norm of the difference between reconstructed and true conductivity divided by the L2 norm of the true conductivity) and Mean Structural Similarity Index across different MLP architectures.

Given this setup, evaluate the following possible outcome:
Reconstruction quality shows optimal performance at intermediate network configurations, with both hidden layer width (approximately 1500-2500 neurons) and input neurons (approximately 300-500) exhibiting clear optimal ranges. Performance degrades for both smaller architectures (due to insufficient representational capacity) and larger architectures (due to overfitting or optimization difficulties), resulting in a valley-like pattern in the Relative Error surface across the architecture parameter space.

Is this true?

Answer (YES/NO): NO